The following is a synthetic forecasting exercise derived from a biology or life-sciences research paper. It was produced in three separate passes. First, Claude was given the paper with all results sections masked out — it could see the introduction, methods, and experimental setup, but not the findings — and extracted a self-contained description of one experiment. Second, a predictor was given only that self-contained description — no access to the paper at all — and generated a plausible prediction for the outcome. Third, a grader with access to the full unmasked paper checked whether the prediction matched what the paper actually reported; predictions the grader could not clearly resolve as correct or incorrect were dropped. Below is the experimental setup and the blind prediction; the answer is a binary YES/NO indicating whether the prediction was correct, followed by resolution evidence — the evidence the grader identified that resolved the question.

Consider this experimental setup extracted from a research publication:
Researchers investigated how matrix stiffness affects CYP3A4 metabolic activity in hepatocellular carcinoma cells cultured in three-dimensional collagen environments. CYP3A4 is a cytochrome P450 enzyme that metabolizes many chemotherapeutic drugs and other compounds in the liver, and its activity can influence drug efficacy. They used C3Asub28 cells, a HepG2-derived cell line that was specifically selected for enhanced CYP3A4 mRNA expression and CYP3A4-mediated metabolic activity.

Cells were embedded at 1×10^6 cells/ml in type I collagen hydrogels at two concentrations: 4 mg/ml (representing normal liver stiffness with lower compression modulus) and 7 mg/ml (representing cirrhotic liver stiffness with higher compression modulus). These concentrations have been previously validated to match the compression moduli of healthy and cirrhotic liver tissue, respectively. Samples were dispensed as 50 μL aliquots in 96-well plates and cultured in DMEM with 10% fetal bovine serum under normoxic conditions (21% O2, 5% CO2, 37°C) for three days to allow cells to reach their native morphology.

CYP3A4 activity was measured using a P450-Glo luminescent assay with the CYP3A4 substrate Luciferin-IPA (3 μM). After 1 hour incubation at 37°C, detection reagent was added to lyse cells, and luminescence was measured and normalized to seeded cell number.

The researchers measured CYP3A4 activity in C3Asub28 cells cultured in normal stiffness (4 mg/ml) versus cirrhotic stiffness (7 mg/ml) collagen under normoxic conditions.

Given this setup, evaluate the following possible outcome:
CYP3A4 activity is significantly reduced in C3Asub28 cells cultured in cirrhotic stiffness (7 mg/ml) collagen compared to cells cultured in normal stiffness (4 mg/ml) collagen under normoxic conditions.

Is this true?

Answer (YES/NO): NO